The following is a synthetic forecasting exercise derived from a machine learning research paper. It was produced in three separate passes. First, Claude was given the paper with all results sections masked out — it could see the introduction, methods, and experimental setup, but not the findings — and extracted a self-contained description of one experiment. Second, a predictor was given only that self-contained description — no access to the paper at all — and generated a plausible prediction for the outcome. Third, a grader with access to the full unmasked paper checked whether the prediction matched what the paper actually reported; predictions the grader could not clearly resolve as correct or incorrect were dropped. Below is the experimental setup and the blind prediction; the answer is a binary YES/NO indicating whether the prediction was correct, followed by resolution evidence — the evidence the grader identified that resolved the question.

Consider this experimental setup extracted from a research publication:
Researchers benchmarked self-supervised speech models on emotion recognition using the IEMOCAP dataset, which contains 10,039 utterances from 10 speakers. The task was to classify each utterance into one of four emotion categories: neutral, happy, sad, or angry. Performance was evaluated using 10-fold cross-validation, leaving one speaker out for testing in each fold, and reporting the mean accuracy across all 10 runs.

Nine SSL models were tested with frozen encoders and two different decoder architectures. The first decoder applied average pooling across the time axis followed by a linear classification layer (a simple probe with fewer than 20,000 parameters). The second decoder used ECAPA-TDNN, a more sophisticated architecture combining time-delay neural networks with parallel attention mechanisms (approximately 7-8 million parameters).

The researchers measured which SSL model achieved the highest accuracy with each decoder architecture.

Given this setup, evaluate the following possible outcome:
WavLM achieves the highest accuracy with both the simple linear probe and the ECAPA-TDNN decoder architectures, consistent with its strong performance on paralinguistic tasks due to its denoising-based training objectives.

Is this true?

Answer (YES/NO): NO